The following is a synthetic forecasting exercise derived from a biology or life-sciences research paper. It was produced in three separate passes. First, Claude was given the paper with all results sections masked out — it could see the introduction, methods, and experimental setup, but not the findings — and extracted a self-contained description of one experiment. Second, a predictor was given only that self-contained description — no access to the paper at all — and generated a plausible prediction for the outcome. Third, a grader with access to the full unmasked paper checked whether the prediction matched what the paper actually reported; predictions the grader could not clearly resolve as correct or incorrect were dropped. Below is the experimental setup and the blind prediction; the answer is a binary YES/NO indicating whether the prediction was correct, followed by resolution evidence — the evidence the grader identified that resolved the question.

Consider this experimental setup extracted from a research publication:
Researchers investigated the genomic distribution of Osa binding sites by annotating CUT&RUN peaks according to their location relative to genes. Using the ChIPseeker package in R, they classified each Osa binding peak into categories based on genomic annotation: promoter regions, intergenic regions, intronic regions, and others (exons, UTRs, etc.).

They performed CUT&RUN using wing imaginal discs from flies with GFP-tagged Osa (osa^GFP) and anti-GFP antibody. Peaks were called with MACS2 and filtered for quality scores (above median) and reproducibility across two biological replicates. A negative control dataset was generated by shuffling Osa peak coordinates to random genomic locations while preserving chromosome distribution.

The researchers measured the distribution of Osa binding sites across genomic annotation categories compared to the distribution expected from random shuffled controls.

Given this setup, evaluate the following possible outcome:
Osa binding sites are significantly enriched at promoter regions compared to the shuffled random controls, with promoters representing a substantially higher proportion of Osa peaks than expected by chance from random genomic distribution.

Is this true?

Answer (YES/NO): NO